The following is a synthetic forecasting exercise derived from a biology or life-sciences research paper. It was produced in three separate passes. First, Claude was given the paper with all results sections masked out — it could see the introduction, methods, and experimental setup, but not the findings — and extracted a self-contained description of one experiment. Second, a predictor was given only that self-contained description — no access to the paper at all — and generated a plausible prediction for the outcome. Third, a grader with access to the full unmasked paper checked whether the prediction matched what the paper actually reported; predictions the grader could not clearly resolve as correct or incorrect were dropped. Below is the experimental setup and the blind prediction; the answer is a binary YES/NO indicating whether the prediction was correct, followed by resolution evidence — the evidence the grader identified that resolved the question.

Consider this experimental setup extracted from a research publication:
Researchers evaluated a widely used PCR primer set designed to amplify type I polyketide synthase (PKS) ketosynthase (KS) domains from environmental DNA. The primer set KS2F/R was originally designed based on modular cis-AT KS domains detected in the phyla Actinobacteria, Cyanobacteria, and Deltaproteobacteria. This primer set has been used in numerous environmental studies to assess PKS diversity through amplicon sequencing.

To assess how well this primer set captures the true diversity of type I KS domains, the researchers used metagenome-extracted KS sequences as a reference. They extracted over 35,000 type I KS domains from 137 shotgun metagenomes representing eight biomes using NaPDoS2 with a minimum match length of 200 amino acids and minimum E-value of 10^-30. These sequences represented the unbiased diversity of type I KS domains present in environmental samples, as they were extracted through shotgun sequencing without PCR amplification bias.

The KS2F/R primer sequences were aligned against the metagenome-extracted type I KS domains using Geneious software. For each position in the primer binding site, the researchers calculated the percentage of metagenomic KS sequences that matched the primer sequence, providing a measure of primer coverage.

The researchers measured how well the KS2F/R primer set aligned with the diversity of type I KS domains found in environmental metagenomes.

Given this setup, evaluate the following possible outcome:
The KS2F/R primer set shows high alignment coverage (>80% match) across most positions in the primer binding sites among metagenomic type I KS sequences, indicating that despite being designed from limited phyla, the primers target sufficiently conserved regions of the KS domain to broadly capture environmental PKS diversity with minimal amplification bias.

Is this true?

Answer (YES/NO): NO